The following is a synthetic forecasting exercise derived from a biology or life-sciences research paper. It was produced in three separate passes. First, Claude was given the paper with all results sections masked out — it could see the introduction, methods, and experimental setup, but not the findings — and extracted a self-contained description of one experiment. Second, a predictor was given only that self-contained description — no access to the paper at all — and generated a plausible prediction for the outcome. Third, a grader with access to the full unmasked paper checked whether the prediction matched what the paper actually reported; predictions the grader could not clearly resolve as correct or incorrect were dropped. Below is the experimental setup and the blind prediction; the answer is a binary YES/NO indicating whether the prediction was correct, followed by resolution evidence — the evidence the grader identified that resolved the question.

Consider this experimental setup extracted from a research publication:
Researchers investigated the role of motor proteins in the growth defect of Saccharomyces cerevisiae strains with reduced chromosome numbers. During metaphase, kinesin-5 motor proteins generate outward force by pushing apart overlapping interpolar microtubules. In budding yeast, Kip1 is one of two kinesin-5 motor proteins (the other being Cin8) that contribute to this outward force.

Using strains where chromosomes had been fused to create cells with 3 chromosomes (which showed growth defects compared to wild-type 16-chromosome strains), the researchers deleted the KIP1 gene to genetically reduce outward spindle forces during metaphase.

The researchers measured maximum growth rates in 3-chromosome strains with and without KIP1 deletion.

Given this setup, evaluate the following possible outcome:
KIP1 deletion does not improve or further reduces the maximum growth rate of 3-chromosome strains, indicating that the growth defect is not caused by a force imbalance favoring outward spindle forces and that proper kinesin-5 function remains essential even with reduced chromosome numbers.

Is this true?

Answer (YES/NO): NO